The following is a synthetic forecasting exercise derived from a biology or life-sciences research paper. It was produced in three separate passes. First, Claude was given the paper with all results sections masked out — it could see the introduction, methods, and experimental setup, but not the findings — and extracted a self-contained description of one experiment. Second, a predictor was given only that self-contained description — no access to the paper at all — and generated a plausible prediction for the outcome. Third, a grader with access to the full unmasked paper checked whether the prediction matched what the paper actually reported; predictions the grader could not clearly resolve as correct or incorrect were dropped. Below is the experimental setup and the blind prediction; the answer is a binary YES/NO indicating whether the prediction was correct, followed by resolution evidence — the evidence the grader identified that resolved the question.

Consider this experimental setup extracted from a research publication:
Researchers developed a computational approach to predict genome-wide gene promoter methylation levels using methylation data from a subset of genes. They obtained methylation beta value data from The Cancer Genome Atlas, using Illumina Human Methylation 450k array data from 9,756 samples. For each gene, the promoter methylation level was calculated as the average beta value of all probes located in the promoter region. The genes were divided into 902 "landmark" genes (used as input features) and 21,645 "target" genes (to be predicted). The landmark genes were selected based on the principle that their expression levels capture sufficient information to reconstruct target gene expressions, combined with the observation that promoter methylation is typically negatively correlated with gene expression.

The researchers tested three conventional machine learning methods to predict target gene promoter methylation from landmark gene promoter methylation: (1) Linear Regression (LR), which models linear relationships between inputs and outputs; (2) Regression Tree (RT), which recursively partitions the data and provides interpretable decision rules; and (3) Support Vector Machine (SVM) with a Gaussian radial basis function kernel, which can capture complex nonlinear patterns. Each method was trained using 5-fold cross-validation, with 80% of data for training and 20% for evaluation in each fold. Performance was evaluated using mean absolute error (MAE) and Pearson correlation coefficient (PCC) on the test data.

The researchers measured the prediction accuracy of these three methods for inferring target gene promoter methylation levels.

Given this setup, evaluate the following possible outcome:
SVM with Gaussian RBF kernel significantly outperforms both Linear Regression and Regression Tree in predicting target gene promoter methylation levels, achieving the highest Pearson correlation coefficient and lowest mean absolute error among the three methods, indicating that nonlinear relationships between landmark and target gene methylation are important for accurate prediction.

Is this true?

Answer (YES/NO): NO